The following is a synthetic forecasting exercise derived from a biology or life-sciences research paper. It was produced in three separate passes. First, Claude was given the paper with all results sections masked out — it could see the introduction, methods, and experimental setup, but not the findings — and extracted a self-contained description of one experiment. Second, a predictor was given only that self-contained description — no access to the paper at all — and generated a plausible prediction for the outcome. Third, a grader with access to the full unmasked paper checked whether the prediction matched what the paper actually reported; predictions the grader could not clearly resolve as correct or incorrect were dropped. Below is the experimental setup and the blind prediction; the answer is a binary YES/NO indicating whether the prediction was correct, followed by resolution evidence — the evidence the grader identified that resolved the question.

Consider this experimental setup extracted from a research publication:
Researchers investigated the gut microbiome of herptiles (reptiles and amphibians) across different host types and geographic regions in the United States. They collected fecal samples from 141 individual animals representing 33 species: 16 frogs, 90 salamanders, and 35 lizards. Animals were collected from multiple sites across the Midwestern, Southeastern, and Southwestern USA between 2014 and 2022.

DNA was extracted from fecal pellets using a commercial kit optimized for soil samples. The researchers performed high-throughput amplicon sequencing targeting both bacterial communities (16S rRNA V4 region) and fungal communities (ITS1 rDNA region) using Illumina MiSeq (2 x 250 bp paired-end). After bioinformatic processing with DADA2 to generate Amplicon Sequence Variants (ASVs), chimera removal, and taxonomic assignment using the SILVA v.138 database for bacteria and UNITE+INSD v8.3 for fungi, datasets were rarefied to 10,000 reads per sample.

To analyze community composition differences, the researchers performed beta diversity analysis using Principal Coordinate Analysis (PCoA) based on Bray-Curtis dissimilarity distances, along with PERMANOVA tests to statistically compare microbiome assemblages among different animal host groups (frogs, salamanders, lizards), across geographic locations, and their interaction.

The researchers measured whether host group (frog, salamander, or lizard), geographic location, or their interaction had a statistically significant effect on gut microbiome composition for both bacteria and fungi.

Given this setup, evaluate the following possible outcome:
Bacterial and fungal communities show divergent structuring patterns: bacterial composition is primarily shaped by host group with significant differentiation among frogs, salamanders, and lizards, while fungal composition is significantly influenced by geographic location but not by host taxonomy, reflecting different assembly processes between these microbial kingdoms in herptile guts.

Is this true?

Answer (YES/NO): NO